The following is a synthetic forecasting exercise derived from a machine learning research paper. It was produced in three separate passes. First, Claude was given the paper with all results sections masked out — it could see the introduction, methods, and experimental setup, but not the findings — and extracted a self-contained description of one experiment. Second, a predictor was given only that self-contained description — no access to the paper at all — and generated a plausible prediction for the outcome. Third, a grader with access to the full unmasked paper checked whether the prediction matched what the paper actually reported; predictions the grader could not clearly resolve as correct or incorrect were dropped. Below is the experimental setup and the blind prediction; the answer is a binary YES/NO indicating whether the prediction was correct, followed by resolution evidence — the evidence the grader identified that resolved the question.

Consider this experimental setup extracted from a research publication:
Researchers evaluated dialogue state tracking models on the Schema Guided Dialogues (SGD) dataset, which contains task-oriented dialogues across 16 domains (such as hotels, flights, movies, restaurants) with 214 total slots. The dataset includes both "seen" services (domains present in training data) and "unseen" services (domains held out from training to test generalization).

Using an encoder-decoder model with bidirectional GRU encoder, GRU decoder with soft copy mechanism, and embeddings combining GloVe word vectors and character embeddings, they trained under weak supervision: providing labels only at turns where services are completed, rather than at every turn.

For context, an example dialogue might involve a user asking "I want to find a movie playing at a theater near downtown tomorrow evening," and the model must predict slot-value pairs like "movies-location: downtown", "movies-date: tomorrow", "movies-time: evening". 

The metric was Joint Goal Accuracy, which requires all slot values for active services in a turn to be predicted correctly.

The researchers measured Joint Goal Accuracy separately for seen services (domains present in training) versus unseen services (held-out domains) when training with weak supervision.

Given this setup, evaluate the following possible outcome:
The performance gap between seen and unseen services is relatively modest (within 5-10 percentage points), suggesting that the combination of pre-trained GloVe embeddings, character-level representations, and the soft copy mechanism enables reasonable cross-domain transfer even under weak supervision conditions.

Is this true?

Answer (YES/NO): NO